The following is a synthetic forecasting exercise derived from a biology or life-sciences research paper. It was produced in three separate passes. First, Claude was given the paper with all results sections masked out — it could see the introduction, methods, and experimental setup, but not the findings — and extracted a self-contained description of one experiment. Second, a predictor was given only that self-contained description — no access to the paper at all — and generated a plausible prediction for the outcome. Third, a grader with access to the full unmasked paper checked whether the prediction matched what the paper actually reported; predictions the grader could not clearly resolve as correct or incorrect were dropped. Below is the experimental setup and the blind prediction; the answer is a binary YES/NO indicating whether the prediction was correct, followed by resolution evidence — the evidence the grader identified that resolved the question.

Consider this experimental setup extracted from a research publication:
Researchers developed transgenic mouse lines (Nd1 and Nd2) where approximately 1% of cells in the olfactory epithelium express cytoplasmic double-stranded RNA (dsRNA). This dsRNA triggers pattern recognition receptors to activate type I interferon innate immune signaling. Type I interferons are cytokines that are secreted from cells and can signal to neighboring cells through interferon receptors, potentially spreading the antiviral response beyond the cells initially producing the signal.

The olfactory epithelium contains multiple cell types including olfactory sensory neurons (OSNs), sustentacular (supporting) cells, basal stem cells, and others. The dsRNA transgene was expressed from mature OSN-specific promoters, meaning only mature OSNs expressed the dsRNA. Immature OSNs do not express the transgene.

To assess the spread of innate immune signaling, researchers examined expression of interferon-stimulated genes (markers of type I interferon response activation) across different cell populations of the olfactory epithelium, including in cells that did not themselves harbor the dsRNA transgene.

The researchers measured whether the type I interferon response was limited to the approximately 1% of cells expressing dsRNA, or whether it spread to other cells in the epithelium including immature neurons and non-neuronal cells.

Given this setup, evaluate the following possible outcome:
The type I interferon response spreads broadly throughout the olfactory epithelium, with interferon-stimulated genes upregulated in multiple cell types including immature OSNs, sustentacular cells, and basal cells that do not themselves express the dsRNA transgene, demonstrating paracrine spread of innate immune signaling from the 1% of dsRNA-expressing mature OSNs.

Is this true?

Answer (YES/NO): YES